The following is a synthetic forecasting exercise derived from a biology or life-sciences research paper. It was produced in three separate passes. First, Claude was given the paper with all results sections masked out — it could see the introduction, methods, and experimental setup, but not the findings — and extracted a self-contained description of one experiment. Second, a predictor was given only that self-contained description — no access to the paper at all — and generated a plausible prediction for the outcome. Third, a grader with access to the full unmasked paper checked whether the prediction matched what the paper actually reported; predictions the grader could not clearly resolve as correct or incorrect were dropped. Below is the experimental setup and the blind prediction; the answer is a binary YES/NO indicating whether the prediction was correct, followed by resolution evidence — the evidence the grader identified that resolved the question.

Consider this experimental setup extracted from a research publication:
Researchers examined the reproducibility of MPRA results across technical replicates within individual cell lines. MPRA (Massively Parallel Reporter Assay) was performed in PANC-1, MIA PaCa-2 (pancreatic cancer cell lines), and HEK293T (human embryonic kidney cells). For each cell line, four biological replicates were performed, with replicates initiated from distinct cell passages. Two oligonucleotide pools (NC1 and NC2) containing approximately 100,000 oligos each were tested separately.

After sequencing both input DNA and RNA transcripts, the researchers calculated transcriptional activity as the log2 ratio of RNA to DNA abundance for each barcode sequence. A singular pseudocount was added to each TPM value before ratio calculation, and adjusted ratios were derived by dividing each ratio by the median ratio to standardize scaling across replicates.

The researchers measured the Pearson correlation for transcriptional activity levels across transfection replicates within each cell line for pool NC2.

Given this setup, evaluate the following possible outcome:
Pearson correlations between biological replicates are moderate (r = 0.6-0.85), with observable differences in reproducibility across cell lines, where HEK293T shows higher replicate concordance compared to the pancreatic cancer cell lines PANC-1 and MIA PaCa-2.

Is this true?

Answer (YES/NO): NO